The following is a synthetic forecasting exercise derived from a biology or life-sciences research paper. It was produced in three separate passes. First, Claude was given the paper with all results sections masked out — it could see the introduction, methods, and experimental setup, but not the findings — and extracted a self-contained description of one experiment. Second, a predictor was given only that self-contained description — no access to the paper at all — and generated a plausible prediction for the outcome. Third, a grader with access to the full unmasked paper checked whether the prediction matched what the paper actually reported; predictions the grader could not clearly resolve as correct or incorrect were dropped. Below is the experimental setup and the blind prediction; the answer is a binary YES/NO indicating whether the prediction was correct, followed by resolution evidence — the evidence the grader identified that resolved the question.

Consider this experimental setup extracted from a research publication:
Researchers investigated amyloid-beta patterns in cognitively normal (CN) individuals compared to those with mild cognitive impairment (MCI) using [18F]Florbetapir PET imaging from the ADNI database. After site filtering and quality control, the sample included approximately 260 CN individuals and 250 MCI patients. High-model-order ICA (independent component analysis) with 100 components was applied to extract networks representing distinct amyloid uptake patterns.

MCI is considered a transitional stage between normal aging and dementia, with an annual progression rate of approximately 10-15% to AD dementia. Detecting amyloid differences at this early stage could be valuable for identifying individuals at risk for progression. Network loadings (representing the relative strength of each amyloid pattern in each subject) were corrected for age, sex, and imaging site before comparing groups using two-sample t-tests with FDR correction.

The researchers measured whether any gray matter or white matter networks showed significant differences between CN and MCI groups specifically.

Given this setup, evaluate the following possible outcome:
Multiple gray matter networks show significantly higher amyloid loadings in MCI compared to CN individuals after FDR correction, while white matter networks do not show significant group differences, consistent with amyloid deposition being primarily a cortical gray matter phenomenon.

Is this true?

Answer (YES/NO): NO